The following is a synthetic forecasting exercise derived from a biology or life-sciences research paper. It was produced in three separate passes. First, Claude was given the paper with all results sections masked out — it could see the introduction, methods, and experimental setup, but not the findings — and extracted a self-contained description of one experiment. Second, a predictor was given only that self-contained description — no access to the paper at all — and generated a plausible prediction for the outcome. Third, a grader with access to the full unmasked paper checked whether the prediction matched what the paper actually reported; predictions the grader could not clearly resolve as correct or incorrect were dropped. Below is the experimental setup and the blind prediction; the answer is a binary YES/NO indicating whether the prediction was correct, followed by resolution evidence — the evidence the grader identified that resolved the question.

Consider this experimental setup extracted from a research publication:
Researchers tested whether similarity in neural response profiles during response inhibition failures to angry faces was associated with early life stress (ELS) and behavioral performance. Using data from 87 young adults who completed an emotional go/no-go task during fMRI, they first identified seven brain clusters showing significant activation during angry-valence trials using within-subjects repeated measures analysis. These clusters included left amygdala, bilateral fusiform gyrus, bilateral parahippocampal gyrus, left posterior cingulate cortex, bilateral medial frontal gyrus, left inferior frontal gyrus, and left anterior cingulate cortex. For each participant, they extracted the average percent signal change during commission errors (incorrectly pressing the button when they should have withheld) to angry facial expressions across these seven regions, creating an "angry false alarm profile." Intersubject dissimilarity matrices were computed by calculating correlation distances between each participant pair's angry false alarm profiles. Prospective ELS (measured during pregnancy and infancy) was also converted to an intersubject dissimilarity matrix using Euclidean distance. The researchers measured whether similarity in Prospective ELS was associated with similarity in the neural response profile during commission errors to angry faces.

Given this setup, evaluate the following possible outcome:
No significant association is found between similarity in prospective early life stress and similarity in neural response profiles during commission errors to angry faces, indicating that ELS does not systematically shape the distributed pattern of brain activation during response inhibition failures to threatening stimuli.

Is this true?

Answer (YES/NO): YES